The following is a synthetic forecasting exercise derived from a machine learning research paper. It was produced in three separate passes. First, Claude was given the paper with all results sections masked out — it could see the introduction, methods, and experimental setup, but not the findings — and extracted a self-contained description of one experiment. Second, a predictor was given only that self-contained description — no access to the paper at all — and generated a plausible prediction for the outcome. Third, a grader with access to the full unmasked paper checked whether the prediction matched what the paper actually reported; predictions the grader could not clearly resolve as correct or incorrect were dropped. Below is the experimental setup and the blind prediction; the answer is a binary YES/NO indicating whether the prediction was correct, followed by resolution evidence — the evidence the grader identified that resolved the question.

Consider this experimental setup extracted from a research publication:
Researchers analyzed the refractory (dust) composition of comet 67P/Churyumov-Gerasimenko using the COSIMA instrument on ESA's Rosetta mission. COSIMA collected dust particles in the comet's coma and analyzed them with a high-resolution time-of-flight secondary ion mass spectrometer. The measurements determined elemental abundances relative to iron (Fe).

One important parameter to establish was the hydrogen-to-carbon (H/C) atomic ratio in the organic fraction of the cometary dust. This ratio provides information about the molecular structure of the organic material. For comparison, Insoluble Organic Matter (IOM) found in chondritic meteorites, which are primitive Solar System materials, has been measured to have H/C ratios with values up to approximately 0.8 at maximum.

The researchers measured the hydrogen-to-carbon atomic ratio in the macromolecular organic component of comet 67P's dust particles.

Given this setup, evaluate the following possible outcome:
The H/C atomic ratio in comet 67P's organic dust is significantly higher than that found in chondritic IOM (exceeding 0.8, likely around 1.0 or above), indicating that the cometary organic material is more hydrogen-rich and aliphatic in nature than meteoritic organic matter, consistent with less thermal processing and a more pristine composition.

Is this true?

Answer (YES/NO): YES